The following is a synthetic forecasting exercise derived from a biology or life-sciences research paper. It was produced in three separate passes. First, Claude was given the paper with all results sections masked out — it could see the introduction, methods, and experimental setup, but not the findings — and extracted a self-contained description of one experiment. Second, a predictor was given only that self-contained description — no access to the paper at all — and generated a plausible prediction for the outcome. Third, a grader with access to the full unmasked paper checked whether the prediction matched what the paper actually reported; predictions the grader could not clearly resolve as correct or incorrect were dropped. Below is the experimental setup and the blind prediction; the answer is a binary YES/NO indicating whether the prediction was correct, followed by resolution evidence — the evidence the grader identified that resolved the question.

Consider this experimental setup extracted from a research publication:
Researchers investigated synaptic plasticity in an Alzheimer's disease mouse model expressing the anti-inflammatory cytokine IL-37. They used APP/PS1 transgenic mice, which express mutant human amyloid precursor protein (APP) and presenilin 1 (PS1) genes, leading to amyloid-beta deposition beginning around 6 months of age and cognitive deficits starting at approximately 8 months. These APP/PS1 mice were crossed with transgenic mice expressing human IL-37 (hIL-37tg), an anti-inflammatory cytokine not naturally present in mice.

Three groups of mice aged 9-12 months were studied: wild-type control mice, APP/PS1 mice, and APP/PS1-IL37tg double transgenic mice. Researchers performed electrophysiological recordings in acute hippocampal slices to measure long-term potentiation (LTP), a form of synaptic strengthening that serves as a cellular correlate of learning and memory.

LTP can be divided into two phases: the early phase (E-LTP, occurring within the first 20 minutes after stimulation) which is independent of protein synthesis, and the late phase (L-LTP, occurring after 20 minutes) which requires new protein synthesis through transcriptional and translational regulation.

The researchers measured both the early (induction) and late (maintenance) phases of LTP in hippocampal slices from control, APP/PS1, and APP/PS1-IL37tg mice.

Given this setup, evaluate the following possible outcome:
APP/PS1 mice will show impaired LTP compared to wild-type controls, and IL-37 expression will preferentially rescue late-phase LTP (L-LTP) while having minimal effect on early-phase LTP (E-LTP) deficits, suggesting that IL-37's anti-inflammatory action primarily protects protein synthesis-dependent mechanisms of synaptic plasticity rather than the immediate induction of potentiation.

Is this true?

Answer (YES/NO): NO